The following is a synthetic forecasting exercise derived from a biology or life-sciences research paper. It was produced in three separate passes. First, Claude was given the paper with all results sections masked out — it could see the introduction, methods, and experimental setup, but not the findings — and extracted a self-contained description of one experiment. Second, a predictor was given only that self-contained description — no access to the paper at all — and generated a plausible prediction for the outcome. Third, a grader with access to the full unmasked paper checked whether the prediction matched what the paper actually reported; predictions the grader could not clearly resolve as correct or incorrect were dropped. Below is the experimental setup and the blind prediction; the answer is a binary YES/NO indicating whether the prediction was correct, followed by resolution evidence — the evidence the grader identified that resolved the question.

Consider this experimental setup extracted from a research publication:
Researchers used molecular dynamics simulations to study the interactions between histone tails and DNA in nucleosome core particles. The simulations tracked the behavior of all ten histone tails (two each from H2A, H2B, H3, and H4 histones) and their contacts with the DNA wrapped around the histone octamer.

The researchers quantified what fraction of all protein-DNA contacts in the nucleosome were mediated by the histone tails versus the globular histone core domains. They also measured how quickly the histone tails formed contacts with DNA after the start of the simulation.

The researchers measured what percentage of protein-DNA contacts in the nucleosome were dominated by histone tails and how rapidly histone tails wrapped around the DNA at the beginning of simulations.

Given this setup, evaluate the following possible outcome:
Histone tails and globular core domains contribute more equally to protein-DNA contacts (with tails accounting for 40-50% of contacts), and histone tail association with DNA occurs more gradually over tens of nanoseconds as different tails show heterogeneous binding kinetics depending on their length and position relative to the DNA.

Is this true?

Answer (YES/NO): NO